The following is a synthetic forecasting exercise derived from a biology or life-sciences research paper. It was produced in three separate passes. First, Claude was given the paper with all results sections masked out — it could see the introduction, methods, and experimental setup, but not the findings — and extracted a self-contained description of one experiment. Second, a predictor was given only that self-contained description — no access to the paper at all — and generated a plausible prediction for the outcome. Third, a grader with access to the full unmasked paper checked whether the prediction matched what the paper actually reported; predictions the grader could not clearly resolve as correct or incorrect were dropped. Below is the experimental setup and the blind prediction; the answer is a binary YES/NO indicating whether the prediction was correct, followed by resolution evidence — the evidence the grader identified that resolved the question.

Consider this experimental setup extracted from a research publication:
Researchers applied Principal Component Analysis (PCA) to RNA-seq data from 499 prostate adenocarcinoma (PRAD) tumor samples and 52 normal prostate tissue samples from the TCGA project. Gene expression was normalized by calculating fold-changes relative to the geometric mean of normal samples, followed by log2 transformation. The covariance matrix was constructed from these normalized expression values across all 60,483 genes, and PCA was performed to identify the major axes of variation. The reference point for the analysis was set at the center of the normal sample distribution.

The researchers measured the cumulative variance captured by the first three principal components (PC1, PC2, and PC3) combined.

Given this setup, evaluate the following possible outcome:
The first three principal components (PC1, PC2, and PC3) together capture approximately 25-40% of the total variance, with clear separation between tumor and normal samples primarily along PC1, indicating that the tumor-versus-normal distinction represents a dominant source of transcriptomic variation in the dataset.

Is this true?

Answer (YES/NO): NO